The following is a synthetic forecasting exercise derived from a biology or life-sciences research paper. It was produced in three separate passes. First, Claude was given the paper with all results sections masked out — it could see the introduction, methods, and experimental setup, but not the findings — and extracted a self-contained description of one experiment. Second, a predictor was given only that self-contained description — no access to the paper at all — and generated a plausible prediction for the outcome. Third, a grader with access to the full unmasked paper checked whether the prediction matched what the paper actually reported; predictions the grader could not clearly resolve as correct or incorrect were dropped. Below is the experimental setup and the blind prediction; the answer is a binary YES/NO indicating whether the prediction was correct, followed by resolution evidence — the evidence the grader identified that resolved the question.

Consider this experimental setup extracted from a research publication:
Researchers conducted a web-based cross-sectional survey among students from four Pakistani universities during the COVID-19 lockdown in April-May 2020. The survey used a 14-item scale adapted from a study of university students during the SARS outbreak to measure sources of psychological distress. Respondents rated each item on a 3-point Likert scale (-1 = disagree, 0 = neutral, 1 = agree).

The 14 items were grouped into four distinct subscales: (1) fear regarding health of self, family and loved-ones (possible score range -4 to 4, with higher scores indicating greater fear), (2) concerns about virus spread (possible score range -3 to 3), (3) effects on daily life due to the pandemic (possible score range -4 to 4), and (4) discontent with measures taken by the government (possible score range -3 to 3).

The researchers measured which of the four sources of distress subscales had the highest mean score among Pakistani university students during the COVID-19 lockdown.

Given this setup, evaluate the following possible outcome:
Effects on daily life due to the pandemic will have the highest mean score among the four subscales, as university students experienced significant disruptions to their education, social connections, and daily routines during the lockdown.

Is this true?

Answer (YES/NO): YES